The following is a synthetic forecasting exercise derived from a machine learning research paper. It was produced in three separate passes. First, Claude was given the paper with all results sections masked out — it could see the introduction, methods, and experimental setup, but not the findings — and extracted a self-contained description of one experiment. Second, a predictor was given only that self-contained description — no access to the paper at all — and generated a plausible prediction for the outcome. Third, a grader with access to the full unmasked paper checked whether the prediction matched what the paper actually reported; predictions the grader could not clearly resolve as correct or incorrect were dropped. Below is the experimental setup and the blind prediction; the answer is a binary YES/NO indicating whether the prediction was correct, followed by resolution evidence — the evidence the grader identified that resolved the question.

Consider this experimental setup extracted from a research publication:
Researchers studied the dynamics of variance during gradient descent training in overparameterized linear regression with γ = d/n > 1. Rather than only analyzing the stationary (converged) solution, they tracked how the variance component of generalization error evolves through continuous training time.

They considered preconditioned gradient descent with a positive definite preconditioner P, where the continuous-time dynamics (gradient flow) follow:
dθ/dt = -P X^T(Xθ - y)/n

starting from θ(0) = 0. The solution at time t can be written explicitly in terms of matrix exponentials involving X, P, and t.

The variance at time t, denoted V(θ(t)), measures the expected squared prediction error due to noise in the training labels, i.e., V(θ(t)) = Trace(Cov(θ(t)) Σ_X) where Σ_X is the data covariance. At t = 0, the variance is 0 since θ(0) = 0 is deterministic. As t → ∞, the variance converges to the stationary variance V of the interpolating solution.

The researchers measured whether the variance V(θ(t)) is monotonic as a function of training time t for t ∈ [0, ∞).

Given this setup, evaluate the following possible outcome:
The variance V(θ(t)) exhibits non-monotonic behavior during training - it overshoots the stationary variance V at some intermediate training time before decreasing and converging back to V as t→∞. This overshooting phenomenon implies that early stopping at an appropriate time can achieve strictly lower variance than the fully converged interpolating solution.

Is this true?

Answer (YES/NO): NO